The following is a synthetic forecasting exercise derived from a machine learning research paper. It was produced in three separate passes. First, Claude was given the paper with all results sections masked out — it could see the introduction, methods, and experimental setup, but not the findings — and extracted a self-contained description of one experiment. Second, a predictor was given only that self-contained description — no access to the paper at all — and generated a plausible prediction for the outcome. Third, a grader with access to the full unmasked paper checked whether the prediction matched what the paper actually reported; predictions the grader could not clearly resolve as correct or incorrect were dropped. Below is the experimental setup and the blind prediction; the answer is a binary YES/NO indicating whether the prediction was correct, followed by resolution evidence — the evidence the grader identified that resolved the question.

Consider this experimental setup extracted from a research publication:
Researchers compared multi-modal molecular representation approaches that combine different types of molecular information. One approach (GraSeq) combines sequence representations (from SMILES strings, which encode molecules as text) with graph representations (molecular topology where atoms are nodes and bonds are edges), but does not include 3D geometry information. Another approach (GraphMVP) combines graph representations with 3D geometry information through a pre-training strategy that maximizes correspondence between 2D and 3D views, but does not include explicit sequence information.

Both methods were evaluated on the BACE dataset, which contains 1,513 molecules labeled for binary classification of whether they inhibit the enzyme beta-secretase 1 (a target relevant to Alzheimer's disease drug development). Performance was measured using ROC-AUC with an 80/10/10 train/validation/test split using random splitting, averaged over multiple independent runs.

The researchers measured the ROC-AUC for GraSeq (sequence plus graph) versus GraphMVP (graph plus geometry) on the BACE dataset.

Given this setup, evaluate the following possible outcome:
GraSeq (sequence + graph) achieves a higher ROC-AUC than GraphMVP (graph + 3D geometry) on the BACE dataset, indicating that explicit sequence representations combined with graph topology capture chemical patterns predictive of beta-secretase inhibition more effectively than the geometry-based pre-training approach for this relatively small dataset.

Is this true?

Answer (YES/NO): NO